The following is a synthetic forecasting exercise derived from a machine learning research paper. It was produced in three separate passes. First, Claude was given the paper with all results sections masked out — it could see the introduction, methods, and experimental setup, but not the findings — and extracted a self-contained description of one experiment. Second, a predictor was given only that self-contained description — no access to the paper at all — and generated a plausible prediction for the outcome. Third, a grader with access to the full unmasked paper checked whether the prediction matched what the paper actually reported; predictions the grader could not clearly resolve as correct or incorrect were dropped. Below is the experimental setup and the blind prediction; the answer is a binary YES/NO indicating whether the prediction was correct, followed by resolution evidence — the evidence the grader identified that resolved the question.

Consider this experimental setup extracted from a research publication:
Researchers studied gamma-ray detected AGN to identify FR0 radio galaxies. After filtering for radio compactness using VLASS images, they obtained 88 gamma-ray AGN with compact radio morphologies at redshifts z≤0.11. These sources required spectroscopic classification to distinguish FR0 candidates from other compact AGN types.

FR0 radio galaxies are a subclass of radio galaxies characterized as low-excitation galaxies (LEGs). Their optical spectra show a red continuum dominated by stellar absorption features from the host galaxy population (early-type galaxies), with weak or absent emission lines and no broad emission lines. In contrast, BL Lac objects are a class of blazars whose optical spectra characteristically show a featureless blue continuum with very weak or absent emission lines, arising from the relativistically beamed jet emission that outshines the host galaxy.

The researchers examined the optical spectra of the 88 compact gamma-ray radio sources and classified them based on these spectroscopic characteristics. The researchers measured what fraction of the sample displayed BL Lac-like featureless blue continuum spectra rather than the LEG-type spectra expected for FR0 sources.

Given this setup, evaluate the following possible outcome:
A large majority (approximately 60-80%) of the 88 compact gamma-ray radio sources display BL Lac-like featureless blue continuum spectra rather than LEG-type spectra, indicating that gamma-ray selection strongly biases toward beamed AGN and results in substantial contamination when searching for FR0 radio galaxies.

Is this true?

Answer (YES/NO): NO